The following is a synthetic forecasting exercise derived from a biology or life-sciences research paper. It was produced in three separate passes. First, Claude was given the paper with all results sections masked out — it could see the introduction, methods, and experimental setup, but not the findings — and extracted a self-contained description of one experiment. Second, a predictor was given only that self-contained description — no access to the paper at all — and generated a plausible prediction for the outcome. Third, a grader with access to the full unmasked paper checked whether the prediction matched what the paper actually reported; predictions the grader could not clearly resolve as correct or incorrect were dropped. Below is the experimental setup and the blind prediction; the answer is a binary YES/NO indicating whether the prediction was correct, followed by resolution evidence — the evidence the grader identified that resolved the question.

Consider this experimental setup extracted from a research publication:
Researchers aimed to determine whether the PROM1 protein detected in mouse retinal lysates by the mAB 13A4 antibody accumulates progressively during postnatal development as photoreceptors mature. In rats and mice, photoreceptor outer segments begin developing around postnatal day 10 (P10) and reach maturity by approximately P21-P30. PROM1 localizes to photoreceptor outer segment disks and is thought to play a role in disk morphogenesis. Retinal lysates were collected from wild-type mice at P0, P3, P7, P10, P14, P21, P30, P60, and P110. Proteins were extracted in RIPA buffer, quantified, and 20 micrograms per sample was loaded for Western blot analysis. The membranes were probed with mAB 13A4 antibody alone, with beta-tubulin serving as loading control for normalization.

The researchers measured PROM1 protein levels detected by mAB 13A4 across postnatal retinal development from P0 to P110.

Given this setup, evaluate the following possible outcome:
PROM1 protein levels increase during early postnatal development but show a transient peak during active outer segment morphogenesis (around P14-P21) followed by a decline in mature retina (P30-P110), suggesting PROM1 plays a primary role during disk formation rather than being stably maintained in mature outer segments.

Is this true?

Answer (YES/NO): NO